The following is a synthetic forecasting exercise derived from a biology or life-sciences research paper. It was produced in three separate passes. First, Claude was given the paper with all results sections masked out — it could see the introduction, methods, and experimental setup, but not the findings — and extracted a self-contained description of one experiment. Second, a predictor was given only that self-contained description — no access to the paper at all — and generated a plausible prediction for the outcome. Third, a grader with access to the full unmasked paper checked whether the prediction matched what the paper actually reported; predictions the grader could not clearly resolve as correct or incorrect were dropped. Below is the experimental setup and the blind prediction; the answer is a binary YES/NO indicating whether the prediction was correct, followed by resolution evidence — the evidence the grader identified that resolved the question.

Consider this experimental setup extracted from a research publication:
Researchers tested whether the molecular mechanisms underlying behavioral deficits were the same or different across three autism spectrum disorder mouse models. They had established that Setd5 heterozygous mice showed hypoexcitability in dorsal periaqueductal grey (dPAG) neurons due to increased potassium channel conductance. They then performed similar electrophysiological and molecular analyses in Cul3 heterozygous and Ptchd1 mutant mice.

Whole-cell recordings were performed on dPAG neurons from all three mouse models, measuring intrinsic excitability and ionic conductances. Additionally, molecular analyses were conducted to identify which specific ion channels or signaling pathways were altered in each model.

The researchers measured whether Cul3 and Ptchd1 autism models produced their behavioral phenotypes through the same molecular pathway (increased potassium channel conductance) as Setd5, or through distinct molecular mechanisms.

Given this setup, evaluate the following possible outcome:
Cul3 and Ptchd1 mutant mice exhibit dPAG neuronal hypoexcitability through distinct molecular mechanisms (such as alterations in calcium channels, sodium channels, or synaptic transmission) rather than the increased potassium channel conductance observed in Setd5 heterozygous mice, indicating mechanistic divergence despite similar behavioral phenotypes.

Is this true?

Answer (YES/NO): NO